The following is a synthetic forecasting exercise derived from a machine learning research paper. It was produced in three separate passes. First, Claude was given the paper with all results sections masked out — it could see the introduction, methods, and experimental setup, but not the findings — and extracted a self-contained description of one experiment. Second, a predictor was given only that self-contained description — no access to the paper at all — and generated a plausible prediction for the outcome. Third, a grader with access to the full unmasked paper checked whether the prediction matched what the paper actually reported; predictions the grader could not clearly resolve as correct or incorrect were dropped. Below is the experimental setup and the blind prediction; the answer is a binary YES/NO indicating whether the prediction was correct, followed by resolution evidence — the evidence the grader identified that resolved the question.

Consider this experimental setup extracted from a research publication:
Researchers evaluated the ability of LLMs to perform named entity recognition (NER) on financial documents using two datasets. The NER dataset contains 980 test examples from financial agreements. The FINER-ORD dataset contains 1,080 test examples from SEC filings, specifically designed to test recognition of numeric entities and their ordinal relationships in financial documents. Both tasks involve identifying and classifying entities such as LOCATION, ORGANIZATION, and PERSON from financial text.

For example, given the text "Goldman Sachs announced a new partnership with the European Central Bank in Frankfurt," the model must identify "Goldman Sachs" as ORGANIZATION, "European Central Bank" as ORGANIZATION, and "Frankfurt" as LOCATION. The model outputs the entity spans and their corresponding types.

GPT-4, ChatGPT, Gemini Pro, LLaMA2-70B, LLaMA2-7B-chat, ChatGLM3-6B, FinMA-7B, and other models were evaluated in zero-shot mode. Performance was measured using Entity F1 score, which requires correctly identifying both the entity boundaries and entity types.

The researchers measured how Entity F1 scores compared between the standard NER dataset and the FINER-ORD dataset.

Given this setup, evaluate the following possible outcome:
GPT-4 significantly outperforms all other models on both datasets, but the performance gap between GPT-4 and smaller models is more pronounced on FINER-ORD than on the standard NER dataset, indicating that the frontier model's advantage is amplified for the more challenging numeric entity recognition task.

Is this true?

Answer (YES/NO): YES